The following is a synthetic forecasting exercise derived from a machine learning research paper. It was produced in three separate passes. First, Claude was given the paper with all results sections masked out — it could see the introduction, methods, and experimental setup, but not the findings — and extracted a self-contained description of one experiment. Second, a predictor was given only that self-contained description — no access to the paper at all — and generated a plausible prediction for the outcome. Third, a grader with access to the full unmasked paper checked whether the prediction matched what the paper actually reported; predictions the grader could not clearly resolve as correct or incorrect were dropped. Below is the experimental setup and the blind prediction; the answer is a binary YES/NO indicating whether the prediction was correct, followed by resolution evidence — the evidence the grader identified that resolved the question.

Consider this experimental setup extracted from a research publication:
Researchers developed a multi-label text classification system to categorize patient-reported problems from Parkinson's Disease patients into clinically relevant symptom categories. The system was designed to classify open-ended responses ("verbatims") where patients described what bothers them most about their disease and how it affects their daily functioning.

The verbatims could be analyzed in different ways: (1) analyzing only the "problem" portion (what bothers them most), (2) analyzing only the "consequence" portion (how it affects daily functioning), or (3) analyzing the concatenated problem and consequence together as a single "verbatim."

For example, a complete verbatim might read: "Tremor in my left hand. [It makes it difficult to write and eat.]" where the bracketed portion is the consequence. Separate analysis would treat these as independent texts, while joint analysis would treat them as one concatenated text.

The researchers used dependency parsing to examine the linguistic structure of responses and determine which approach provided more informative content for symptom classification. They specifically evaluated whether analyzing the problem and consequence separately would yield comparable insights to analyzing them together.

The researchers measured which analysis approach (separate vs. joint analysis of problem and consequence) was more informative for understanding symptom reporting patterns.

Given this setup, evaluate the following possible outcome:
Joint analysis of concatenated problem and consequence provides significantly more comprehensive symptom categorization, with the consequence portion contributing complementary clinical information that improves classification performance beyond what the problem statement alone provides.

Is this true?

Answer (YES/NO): YES